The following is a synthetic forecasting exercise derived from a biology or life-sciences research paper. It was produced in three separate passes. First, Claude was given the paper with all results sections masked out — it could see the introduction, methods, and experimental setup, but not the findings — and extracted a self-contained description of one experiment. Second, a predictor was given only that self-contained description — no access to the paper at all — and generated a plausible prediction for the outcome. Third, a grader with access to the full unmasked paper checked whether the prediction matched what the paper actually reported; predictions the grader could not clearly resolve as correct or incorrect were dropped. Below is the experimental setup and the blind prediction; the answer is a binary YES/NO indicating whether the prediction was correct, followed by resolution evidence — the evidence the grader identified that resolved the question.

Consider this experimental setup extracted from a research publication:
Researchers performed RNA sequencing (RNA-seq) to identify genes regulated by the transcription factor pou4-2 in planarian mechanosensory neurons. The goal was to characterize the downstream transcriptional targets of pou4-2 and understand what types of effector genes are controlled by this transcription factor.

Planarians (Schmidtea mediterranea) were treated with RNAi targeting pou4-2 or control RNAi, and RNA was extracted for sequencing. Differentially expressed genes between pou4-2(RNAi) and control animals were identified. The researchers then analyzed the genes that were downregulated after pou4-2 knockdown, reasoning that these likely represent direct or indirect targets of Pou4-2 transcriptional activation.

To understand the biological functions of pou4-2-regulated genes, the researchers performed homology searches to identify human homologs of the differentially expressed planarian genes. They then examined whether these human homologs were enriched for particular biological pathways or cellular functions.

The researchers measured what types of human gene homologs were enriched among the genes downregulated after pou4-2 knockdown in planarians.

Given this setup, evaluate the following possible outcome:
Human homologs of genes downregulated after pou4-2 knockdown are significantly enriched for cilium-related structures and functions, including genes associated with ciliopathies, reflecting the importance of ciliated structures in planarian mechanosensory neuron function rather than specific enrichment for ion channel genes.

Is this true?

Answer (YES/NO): NO